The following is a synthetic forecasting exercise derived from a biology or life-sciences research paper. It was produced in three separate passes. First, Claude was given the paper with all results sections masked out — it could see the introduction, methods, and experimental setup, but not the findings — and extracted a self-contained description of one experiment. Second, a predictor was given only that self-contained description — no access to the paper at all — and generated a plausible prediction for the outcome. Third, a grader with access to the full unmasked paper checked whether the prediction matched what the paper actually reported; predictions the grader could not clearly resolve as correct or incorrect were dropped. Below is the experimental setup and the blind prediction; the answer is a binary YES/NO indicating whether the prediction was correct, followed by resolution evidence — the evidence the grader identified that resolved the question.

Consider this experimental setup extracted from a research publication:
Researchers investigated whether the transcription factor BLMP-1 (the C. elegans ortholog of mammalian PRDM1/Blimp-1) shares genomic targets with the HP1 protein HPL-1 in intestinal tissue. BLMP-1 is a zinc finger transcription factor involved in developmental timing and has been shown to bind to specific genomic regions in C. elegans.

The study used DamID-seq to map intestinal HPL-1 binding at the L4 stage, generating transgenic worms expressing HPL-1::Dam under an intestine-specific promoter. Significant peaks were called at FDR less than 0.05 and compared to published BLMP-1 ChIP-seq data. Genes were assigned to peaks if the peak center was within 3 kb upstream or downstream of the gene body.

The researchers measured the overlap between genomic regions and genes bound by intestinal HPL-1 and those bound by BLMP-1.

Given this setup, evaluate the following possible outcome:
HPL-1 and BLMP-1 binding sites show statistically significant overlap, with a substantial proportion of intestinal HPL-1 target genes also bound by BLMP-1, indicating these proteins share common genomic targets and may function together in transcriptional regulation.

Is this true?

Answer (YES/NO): YES